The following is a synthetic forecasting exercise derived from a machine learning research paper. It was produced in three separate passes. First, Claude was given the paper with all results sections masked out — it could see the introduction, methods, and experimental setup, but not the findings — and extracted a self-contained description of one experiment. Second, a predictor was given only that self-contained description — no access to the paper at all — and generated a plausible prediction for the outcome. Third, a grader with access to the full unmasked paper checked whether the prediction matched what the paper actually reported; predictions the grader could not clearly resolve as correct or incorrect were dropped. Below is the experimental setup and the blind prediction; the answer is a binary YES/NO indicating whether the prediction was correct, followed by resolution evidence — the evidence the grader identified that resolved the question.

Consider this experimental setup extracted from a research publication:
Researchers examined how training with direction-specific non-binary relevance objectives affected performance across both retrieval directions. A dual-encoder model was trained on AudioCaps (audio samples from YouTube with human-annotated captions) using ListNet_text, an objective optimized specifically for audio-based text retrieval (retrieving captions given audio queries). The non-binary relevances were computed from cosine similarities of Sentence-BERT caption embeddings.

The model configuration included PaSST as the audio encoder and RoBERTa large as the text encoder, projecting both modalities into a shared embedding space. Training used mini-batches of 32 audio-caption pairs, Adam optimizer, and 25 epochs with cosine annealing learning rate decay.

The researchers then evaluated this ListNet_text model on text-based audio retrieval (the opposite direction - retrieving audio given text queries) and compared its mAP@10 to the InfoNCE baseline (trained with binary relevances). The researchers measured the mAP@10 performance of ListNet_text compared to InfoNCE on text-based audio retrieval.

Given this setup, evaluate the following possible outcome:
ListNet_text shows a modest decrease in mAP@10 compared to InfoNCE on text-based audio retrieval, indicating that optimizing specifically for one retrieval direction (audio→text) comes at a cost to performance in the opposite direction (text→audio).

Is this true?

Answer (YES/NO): NO